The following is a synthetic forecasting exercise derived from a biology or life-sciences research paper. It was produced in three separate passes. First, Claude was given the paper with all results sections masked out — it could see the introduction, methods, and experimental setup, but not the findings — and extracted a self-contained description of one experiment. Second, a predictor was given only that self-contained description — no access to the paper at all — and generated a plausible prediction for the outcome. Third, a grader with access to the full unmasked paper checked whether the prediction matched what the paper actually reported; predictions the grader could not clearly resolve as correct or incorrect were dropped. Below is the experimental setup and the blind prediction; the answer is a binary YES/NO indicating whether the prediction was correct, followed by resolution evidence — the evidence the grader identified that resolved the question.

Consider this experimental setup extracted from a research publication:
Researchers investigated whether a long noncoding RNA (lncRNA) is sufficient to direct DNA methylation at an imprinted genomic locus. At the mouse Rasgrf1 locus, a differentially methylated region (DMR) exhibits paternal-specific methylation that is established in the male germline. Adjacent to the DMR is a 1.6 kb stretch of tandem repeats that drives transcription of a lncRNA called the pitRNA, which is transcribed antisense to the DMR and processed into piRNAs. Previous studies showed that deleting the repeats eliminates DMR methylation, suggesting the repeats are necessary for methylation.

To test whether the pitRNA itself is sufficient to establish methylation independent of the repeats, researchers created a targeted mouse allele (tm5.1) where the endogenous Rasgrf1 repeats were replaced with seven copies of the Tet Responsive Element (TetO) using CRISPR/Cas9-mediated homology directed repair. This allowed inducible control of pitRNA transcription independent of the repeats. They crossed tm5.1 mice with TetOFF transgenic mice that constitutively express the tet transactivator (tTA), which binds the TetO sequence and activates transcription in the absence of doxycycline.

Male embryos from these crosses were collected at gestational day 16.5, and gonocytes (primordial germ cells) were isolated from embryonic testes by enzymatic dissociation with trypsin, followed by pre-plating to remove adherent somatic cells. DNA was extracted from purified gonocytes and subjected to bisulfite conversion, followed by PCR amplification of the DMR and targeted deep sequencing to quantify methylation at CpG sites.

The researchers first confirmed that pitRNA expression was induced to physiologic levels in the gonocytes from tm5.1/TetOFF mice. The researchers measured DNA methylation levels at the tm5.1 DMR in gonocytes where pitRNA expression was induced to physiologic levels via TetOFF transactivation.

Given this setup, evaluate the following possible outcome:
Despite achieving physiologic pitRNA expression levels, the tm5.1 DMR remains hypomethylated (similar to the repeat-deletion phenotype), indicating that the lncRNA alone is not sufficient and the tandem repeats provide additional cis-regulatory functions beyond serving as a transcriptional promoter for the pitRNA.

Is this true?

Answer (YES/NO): YES